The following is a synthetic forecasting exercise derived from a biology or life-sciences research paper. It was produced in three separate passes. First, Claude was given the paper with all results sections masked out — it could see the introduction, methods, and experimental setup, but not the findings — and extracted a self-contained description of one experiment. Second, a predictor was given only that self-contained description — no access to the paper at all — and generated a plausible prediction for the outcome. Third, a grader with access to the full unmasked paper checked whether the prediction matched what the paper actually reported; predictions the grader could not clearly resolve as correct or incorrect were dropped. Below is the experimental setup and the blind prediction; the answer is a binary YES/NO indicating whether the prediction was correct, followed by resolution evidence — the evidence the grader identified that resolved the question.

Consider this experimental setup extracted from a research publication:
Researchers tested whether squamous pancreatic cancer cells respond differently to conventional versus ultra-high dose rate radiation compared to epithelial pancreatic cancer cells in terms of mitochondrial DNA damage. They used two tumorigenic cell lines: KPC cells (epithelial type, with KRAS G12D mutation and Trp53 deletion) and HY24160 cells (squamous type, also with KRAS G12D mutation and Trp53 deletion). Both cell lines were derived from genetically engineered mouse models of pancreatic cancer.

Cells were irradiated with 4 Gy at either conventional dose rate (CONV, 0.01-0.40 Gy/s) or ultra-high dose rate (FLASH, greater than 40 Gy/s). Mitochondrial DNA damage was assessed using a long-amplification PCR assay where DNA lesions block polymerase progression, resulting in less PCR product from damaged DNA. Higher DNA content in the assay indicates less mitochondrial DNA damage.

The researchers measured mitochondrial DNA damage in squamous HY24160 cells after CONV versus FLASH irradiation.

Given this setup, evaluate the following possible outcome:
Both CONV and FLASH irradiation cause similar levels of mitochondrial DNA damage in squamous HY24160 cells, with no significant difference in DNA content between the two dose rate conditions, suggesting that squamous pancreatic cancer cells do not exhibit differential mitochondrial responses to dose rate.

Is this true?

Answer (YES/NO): NO